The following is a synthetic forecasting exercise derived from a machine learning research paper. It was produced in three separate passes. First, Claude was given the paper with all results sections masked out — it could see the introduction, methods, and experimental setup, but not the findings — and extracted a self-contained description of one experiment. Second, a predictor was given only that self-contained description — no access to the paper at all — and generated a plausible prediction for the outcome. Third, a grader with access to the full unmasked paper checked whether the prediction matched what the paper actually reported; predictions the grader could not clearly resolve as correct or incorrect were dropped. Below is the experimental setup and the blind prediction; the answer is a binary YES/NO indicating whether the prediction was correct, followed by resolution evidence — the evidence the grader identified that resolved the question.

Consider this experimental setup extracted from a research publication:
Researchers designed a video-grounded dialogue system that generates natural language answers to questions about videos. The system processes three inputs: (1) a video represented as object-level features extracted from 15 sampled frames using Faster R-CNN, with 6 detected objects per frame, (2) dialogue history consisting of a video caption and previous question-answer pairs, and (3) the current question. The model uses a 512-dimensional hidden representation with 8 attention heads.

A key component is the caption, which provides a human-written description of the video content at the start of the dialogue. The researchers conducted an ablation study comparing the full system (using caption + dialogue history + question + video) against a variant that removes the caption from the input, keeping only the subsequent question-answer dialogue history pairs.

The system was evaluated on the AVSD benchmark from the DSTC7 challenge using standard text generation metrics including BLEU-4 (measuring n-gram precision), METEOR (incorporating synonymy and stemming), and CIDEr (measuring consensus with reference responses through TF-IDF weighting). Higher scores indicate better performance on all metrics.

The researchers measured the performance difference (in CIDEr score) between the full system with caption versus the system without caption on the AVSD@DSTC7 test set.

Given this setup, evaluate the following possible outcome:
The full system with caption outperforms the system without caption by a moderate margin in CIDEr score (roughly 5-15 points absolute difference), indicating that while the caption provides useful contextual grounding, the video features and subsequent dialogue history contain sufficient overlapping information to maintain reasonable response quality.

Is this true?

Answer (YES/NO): YES